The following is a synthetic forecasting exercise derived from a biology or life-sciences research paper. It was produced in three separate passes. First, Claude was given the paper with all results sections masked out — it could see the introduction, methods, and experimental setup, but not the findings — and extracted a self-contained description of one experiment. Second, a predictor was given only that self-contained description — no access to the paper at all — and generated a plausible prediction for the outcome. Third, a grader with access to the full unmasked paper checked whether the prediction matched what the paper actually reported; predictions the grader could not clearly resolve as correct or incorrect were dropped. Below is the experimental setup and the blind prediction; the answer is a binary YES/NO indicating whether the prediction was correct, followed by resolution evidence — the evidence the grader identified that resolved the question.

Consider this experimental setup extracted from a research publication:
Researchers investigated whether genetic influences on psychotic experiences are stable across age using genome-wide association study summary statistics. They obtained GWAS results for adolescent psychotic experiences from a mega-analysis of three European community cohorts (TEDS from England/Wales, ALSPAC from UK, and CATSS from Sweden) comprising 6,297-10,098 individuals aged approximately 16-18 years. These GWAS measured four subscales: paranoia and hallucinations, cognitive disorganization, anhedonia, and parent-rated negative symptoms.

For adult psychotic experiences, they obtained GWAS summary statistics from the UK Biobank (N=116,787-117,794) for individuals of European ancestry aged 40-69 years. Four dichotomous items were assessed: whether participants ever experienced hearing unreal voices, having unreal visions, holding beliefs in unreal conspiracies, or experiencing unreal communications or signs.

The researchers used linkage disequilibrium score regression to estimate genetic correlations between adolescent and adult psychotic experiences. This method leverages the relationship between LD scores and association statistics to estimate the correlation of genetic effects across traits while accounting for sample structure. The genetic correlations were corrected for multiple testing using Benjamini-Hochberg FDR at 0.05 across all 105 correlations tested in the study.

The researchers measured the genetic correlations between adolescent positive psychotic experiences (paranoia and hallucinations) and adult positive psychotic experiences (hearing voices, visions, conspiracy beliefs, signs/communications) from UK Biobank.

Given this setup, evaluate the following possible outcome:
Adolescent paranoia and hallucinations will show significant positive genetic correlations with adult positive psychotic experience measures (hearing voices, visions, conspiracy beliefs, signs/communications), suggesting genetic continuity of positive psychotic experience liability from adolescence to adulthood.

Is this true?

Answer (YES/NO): NO